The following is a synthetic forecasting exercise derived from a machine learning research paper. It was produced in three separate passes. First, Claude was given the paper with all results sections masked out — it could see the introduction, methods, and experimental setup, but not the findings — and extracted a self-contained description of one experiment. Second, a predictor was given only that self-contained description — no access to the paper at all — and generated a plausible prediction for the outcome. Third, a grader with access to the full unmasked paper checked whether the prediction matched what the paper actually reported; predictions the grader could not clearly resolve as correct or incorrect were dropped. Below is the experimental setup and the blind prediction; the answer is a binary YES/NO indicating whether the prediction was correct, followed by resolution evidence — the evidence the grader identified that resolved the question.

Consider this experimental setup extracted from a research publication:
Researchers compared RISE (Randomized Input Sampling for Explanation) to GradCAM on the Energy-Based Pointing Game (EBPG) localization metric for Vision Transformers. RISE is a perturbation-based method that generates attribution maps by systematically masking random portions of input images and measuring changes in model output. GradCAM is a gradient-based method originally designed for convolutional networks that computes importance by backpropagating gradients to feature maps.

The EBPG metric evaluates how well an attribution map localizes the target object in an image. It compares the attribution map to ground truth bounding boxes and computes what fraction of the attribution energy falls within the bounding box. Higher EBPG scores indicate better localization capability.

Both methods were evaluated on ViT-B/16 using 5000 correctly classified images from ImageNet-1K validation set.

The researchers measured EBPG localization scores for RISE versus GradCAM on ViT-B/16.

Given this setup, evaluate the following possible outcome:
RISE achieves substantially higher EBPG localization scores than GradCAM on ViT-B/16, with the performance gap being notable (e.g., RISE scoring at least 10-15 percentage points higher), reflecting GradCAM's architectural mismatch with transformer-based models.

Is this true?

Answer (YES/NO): NO